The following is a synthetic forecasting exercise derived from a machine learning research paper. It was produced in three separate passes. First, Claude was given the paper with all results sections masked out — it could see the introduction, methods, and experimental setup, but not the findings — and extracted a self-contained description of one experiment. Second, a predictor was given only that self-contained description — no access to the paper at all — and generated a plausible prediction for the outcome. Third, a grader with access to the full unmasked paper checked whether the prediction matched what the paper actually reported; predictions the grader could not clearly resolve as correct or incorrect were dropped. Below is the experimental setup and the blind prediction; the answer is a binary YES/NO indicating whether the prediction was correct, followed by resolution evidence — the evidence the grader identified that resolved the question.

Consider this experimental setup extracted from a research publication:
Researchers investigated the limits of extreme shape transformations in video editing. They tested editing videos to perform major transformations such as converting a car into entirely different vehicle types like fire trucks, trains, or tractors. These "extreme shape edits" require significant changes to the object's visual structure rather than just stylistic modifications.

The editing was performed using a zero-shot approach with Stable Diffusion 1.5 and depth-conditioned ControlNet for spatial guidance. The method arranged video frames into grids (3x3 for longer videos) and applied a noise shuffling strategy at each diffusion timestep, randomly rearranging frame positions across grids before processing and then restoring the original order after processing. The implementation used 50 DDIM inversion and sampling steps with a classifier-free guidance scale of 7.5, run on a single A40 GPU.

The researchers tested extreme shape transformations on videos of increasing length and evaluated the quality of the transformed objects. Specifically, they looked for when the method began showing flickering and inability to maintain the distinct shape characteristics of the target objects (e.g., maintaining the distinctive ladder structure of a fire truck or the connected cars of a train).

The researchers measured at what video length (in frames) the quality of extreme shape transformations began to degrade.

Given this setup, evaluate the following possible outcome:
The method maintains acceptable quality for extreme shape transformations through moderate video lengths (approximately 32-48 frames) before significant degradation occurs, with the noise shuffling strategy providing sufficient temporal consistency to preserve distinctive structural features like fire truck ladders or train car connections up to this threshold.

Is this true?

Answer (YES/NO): NO